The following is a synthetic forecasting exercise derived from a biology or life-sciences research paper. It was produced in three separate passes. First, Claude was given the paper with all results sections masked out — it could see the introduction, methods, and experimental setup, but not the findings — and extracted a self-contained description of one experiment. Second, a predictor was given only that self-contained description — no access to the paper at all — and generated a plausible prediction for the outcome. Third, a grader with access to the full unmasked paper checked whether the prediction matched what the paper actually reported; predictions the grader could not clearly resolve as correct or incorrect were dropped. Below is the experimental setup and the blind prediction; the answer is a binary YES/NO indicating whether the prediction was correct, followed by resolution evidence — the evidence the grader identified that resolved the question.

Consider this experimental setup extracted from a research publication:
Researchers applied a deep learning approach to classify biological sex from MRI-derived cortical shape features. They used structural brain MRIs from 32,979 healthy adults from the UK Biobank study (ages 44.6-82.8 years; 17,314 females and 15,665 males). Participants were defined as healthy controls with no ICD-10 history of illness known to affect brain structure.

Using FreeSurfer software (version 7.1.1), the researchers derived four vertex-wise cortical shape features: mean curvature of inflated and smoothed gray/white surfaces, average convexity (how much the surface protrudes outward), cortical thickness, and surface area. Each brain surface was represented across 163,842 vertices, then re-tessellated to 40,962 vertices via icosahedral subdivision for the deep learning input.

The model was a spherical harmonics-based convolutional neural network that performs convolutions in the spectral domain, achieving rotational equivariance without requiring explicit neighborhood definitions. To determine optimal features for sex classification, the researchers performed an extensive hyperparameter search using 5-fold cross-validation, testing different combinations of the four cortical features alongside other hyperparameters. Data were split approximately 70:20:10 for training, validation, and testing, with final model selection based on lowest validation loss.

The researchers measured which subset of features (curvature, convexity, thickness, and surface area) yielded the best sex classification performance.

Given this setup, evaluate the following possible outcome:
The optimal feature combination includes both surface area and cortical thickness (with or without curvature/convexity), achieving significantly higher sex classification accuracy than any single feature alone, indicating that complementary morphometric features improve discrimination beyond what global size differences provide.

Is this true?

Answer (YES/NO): NO